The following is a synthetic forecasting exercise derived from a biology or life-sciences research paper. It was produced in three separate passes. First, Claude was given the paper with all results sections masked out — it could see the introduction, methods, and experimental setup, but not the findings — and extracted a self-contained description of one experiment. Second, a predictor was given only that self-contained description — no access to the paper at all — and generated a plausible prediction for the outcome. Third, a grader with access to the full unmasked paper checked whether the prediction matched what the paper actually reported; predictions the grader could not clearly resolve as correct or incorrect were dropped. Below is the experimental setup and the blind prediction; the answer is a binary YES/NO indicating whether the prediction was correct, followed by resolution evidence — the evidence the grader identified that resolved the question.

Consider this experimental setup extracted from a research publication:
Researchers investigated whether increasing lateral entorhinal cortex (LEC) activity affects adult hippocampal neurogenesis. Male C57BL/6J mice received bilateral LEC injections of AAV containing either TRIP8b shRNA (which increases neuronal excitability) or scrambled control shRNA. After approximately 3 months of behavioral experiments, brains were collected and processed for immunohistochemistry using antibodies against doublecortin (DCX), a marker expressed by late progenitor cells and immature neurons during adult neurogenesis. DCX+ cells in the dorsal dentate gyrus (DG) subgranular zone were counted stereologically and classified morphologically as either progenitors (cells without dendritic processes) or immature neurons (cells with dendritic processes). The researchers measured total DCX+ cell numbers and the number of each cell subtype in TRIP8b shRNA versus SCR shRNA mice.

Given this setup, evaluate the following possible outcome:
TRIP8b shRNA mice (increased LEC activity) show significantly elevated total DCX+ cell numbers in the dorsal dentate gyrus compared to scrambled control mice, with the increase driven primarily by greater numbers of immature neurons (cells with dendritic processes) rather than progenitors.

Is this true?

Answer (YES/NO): YES